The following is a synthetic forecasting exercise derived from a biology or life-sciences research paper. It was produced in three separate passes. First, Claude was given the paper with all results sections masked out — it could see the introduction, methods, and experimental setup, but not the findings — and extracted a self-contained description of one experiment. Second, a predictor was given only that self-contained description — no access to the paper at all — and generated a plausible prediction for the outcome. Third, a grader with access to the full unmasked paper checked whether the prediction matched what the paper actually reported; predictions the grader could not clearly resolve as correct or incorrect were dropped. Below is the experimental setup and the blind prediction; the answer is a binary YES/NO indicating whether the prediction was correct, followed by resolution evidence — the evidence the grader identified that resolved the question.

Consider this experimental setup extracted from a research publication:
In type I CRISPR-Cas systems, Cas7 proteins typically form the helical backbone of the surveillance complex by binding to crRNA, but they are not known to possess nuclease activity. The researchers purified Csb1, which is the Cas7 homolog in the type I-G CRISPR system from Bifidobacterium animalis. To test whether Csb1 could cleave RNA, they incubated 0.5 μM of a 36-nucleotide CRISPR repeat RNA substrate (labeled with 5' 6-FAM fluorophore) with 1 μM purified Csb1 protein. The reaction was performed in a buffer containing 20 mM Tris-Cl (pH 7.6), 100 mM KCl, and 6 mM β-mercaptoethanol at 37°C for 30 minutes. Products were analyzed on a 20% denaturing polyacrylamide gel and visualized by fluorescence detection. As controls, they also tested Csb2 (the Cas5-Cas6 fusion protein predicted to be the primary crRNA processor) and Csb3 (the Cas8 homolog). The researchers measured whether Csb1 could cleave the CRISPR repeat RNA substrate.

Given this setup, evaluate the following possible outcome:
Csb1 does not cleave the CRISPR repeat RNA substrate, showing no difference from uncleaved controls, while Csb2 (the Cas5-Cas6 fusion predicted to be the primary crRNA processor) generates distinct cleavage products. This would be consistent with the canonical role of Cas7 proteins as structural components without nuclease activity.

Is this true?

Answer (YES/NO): NO